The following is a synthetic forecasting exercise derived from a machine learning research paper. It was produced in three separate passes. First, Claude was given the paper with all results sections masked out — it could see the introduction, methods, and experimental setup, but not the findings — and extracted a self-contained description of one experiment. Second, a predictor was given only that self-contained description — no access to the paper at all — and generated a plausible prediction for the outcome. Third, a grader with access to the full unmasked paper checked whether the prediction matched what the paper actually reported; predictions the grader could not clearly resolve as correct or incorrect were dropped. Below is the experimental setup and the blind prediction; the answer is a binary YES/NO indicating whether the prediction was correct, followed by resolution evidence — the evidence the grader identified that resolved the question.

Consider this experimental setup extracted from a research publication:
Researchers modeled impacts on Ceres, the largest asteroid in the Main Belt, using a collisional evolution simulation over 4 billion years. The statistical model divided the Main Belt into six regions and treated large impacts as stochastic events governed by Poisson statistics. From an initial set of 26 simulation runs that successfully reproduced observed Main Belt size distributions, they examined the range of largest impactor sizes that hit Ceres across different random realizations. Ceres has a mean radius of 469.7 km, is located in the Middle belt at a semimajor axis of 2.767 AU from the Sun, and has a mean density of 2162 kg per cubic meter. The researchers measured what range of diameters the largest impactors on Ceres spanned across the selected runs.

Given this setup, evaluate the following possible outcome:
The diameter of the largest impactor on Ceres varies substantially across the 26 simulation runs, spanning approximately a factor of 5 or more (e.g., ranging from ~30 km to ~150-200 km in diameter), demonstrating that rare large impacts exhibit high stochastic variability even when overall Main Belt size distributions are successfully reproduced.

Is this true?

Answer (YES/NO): NO